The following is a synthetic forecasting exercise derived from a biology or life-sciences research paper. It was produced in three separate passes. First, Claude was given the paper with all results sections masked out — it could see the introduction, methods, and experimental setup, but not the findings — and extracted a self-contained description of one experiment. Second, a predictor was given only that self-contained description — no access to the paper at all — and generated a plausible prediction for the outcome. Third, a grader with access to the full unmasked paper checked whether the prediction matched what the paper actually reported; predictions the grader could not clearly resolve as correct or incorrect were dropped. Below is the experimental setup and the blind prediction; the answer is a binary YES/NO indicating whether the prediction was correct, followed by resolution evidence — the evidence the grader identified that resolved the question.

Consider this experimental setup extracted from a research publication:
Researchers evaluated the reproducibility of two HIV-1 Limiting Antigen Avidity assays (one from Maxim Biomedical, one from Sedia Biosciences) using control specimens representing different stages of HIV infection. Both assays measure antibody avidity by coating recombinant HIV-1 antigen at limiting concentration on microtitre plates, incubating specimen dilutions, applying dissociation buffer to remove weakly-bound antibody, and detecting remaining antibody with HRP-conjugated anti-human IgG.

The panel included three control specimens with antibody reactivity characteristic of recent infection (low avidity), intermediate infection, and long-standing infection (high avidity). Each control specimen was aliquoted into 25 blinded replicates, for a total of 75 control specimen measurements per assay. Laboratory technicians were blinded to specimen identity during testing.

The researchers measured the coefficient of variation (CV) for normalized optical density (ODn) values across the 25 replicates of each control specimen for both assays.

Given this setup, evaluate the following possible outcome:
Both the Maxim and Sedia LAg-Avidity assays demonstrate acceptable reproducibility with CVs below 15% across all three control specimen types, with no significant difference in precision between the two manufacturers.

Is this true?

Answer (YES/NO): NO